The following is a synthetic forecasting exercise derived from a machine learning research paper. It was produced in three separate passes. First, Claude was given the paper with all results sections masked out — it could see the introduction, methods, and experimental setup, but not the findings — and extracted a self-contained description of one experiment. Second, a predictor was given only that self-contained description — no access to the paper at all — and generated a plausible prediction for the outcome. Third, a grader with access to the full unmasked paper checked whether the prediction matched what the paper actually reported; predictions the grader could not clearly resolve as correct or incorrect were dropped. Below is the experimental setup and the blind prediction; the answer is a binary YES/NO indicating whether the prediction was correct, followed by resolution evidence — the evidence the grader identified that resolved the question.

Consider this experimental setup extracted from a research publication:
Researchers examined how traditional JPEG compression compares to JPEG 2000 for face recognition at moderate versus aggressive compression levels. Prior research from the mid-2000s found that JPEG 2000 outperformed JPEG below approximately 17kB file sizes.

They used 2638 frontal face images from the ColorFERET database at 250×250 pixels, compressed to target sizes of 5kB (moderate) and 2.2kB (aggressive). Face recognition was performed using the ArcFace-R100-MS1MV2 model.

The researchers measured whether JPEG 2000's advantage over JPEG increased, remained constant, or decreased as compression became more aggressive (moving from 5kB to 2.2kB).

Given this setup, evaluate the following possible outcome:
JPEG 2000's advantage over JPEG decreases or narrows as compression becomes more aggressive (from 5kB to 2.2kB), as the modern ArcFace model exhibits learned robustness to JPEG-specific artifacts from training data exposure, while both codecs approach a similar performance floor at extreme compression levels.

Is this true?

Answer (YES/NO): NO